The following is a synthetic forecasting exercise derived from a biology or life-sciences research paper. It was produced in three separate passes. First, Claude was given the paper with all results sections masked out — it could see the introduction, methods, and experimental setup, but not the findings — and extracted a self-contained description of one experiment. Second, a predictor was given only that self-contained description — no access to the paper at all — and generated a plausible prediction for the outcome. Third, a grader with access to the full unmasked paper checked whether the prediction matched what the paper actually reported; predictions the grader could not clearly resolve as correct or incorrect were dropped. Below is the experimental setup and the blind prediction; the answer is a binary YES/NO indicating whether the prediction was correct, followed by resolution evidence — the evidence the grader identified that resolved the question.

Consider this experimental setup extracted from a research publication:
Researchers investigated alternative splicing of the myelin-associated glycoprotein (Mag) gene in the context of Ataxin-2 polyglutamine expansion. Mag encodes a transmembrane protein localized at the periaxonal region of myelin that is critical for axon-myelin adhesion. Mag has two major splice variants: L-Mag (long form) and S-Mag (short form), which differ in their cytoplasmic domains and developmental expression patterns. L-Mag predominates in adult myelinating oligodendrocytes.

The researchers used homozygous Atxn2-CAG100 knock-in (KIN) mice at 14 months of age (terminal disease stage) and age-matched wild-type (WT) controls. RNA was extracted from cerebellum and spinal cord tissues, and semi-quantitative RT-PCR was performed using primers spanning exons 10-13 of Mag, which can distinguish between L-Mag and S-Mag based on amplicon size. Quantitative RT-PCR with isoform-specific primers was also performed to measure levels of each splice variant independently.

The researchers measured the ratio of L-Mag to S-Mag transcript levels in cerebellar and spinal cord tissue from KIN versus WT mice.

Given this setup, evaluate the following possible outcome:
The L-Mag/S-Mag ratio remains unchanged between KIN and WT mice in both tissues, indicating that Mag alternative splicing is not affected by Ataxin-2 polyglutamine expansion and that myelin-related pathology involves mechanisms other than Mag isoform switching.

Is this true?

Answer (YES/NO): NO